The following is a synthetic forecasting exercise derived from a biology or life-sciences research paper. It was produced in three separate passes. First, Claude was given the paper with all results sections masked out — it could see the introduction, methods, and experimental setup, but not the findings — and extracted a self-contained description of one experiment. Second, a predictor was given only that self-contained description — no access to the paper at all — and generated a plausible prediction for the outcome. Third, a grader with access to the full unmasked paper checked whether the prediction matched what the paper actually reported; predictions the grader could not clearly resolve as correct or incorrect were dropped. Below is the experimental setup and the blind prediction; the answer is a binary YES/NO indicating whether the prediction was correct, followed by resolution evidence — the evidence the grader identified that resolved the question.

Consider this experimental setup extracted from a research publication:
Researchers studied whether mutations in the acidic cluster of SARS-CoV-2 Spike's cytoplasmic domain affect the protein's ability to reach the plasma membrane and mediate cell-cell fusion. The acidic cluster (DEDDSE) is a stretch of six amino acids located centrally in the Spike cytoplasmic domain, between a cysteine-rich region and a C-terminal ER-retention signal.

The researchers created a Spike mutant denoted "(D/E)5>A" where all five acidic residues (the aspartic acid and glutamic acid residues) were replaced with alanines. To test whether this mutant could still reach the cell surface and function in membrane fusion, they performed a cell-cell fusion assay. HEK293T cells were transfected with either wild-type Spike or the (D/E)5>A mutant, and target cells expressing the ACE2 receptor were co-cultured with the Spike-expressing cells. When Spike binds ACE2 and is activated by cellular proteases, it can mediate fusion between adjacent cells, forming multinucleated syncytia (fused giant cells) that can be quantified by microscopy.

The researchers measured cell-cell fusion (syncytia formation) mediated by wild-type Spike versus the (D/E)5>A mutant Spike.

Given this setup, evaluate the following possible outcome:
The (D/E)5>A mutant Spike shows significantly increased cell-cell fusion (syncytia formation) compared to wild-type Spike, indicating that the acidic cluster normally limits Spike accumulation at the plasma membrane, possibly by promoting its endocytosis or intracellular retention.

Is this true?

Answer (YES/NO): NO